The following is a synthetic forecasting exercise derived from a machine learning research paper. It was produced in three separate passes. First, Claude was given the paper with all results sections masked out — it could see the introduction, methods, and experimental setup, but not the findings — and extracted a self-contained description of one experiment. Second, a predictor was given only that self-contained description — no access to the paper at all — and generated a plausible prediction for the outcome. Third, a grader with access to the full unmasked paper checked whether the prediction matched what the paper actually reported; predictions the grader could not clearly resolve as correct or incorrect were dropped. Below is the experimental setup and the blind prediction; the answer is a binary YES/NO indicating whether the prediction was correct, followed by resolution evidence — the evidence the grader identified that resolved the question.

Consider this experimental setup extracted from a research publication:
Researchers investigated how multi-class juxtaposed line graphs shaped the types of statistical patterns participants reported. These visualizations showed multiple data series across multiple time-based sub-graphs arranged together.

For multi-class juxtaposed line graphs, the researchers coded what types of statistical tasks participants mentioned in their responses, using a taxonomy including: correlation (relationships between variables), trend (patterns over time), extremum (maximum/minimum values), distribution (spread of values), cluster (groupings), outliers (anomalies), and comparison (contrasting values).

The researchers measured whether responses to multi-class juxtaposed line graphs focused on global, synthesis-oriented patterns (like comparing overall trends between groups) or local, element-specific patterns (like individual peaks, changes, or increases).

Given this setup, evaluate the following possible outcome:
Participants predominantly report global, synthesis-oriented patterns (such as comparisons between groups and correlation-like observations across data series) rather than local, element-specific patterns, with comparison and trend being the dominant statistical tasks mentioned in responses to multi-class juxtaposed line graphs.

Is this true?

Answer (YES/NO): NO